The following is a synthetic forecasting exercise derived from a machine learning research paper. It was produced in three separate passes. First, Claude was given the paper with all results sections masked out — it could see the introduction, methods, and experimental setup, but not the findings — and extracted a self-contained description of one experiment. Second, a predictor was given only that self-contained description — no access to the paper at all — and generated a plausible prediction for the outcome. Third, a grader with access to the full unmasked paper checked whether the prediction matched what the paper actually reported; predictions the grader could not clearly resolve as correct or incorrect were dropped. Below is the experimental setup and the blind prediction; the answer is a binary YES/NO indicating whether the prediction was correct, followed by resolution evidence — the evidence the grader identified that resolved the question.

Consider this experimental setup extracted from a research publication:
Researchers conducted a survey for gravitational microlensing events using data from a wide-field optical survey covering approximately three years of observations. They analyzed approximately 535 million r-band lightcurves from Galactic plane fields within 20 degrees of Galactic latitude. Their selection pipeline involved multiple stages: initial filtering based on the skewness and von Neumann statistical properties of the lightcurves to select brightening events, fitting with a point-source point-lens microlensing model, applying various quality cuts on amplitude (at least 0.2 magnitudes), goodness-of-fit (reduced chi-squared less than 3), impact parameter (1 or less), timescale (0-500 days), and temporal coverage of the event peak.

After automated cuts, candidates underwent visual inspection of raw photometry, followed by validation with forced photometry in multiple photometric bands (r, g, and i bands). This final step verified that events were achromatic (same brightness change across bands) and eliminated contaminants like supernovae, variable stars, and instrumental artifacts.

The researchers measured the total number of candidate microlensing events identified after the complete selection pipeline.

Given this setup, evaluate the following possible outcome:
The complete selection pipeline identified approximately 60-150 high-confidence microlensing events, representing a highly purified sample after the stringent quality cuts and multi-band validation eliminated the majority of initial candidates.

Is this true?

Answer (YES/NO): YES